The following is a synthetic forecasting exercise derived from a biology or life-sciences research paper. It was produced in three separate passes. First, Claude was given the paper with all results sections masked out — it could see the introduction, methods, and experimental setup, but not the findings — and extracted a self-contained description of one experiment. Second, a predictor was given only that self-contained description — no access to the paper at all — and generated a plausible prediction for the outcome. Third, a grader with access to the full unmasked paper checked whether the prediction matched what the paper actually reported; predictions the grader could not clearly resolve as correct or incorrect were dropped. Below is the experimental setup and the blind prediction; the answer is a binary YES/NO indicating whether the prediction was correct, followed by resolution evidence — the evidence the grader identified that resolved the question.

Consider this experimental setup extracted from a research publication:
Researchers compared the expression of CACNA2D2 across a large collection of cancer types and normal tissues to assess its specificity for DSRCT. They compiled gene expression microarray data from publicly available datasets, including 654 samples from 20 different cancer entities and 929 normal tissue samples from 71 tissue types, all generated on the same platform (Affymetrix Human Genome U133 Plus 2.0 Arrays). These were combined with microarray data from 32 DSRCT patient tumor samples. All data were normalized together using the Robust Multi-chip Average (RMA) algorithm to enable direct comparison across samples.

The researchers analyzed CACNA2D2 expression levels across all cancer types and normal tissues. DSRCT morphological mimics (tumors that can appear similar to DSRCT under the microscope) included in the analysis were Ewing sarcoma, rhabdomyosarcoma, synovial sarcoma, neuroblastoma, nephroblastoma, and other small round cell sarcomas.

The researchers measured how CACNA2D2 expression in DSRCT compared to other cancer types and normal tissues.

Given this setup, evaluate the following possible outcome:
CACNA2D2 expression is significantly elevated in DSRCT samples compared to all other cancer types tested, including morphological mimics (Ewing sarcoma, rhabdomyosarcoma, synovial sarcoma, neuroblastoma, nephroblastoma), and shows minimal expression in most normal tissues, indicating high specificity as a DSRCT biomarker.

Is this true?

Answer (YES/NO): YES